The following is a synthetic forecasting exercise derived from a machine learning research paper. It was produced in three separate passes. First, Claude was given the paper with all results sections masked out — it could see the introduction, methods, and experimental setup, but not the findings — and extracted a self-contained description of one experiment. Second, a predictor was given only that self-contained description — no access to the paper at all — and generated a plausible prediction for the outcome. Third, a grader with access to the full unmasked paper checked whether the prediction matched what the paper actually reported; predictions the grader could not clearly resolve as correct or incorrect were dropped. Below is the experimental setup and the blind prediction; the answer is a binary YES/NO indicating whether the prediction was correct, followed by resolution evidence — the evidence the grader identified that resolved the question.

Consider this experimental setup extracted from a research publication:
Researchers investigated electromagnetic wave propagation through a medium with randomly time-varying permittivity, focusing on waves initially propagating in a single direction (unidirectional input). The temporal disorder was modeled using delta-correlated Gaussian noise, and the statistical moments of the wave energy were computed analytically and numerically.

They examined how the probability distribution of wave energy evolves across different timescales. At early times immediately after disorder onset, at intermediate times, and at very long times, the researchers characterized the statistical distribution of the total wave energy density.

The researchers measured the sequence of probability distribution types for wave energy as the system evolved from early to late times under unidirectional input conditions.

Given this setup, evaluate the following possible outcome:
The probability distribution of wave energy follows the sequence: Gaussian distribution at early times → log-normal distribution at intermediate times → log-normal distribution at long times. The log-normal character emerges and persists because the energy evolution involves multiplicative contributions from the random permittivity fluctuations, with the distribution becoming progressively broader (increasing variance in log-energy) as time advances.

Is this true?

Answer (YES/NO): NO